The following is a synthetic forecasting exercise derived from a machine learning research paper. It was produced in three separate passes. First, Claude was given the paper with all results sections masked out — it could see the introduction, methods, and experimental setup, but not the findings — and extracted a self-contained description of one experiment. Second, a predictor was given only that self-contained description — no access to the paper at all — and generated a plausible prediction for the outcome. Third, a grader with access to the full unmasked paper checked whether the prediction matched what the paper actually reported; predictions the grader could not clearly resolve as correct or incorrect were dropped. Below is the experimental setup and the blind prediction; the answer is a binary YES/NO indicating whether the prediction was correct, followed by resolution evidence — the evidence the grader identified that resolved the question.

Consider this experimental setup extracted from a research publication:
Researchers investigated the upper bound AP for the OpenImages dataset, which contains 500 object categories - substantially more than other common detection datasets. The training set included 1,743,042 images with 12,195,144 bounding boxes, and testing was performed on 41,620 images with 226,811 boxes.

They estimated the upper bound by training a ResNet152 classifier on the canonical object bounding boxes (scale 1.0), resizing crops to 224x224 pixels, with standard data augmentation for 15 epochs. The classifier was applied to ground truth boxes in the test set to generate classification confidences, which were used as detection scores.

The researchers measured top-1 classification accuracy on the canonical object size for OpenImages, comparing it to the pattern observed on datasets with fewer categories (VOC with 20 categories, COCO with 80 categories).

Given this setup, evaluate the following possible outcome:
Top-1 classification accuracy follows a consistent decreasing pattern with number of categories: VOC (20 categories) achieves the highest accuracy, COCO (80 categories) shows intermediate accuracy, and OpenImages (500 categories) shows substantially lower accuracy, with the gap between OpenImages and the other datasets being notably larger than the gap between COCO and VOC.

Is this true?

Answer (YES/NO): YES